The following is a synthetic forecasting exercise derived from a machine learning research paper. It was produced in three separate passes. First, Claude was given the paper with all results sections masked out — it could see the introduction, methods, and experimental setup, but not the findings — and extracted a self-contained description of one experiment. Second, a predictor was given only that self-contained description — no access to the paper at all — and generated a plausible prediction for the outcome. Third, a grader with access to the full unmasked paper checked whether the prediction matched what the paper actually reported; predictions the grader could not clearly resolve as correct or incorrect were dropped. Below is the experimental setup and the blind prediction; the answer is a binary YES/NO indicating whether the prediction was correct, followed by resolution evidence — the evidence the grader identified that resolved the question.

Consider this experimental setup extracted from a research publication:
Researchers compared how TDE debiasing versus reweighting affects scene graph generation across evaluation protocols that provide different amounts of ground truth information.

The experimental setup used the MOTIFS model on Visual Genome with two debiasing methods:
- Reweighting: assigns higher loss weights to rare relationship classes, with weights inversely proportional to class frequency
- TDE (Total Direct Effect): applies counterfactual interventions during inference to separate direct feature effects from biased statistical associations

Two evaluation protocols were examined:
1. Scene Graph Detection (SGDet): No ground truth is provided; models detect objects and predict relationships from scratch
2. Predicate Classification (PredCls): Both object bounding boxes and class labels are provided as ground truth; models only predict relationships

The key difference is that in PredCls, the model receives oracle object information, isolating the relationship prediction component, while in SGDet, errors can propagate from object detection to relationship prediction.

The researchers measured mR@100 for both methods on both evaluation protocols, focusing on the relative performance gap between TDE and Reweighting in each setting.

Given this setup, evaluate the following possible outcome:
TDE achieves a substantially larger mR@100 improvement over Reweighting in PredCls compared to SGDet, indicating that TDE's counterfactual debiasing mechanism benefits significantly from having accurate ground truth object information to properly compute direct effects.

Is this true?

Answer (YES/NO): YES